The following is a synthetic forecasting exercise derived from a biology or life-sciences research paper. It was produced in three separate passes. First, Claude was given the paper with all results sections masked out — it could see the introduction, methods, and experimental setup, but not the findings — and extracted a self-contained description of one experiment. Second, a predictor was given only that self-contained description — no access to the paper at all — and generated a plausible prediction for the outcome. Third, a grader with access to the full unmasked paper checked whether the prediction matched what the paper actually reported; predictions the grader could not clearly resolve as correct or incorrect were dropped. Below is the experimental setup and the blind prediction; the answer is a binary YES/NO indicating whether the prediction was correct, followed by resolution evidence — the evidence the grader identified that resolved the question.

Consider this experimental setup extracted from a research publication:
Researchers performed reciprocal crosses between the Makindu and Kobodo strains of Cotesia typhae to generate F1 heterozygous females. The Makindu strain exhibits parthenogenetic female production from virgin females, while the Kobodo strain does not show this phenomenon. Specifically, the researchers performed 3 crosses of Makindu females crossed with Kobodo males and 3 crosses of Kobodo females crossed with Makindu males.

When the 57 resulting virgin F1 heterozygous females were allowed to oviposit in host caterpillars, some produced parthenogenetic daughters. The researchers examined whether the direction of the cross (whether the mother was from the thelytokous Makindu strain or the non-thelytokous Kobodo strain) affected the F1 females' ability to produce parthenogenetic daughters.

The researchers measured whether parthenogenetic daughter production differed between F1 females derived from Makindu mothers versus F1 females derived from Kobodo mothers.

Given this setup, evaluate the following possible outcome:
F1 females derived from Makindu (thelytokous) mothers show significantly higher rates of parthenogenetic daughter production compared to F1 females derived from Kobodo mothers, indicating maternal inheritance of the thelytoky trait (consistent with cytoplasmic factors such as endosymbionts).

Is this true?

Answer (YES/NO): NO